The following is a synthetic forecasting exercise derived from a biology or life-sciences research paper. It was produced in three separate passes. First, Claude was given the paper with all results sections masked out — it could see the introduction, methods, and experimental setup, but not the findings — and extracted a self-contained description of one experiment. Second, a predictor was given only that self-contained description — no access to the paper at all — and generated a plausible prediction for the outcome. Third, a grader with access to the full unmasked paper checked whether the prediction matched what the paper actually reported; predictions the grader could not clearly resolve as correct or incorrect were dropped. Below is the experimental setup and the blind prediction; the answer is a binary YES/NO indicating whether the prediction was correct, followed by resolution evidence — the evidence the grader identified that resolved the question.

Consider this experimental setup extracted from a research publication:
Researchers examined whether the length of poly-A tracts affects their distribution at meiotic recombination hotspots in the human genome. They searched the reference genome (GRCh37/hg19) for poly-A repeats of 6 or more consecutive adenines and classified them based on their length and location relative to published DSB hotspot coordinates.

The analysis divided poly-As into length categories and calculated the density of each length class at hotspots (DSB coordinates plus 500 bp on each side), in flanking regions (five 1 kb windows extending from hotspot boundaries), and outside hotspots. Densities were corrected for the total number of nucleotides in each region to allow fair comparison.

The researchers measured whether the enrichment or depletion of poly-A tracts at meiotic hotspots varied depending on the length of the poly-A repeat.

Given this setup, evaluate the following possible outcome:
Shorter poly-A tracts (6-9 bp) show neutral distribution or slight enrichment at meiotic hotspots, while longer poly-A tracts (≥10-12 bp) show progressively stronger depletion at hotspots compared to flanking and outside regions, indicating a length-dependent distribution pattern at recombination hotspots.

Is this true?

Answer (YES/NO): NO